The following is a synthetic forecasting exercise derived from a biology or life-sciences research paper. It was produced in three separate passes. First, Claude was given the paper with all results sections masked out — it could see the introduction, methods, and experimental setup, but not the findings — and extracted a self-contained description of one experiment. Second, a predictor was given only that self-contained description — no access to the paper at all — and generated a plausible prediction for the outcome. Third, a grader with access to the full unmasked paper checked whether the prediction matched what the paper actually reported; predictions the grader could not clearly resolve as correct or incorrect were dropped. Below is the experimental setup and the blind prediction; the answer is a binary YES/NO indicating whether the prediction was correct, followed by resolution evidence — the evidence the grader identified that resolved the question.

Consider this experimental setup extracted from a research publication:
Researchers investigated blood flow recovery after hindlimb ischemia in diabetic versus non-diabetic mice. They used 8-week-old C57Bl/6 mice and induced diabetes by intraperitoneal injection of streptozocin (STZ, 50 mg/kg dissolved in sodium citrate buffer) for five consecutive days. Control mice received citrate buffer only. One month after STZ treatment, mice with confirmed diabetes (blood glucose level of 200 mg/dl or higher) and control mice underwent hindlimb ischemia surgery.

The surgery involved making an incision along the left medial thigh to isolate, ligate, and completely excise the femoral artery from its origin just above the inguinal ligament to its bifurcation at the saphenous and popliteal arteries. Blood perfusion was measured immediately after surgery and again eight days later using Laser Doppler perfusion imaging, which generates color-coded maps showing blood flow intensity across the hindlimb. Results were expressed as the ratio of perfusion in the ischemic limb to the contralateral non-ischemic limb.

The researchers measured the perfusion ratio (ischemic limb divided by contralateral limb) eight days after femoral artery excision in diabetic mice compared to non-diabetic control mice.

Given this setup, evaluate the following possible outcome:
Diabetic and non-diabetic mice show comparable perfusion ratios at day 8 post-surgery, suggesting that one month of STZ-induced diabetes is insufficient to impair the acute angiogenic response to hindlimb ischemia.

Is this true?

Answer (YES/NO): NO